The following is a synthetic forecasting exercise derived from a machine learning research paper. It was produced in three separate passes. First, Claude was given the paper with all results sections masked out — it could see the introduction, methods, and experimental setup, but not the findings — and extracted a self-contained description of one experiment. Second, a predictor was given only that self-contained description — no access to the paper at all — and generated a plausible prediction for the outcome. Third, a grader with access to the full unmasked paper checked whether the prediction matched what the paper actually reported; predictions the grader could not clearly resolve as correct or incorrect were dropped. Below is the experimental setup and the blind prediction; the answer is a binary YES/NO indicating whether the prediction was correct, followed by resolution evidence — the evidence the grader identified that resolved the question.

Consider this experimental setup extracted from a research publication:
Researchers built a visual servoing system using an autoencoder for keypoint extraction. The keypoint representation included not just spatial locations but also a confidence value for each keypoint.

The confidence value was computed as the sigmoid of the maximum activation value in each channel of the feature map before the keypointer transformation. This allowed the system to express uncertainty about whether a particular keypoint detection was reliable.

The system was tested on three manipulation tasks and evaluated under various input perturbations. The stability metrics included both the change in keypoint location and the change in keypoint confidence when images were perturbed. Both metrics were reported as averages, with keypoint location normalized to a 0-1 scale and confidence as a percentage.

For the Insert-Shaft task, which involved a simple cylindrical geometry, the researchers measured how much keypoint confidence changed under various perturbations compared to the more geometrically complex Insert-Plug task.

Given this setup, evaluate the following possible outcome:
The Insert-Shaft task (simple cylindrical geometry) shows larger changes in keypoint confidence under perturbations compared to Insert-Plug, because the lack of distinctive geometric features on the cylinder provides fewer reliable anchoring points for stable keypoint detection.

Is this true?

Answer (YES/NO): NO